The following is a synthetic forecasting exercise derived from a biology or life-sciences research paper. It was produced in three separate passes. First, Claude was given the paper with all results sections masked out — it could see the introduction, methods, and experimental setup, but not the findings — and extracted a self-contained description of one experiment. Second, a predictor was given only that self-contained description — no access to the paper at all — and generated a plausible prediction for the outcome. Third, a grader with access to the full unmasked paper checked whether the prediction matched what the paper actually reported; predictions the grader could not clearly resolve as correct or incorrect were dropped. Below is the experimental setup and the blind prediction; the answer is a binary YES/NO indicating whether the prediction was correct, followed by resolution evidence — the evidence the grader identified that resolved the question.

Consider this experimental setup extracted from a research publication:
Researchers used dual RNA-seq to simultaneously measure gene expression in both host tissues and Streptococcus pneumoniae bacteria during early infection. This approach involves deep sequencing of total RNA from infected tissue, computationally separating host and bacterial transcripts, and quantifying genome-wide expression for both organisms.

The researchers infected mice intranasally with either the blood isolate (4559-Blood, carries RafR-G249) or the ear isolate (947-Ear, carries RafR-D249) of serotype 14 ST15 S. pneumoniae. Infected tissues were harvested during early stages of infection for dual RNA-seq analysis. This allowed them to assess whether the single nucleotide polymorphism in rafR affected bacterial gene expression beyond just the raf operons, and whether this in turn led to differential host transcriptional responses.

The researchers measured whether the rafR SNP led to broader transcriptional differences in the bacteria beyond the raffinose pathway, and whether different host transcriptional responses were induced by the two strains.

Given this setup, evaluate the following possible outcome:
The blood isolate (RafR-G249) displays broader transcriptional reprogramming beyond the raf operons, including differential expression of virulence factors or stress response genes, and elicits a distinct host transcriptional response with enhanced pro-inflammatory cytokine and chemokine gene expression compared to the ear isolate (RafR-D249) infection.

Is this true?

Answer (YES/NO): NO